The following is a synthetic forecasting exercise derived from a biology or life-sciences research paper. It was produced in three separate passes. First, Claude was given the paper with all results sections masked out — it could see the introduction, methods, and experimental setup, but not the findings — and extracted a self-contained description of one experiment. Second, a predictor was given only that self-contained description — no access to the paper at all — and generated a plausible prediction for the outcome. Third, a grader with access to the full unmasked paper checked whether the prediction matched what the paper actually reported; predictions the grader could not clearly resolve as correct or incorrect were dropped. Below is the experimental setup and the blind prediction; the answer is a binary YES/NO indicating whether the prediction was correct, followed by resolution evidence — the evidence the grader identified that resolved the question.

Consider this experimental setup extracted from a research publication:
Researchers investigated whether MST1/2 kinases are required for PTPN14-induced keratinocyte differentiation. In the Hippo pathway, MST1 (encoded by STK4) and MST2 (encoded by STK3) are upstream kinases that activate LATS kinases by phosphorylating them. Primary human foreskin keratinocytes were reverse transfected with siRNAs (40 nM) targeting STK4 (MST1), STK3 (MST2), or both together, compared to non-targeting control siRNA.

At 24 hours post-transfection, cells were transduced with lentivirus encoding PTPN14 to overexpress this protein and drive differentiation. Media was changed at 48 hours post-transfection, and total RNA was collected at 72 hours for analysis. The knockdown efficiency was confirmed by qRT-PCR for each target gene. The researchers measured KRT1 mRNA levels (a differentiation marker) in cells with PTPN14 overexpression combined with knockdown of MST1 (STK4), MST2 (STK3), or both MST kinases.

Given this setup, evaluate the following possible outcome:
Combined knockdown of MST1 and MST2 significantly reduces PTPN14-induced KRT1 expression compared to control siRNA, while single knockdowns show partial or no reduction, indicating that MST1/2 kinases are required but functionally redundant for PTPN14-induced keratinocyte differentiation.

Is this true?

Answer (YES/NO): NO